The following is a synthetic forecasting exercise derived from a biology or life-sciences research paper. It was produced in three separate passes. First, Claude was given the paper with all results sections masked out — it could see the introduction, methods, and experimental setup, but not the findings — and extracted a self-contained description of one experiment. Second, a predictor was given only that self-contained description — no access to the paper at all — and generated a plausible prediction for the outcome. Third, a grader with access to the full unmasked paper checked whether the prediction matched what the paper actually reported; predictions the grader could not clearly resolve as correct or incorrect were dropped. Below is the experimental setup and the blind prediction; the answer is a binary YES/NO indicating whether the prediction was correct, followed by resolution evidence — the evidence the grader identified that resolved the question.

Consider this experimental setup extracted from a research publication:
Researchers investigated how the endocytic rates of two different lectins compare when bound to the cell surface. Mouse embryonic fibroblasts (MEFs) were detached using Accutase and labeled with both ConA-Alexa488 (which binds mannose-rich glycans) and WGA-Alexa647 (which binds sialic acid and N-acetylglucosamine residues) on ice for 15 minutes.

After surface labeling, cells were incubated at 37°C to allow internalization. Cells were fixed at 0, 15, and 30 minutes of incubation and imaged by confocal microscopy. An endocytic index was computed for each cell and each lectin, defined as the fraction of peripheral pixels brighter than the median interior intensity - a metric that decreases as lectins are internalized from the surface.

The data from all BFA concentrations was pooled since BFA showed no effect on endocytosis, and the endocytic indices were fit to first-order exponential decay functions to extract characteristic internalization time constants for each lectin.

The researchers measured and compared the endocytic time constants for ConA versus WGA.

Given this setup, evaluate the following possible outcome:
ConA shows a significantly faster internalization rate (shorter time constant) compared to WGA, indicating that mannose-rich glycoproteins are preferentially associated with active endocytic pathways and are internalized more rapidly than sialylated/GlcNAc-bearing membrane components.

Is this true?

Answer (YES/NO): YES